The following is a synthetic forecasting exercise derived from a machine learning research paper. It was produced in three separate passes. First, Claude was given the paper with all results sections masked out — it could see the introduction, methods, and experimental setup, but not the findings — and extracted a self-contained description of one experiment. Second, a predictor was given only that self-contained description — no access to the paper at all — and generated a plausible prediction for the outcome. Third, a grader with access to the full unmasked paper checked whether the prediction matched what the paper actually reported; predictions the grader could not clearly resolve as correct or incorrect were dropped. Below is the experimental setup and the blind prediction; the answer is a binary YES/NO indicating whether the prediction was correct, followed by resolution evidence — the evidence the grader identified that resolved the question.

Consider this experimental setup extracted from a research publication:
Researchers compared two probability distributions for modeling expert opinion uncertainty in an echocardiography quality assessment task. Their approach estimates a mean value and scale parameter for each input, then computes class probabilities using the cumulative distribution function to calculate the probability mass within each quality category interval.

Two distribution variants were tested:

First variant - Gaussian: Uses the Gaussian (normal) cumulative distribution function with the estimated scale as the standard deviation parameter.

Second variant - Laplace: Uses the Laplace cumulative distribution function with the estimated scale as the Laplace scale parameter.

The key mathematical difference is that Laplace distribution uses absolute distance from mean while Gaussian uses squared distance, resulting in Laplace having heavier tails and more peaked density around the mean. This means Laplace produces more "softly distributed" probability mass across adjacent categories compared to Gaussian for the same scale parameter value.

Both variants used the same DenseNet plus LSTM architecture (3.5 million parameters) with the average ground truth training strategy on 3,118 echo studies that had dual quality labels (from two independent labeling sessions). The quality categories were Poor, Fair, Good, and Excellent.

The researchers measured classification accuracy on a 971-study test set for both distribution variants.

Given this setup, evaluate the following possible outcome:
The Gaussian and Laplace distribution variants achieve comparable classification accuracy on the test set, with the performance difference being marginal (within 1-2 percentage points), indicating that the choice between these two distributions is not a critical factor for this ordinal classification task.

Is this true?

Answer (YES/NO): YES